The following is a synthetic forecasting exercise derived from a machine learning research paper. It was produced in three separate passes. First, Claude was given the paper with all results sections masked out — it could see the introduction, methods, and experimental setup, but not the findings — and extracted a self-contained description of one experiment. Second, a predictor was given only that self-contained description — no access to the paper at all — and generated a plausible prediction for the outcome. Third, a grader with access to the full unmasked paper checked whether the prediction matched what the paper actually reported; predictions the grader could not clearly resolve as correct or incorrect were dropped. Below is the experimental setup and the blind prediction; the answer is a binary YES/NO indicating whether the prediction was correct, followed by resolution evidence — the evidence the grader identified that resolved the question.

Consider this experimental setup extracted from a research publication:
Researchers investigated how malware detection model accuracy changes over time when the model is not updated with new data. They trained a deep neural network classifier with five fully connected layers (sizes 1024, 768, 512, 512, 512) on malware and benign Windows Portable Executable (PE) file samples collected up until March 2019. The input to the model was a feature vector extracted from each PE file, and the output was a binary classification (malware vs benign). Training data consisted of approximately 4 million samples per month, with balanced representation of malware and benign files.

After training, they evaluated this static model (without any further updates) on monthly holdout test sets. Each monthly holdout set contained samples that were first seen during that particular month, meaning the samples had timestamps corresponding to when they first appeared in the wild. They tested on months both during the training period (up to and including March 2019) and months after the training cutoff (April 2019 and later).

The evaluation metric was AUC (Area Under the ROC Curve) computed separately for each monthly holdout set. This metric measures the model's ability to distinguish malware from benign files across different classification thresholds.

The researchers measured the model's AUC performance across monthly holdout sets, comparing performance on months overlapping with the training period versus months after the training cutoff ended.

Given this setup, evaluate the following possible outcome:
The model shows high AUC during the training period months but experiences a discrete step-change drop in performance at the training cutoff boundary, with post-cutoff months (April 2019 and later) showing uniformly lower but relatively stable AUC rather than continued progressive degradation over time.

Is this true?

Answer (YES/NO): NO